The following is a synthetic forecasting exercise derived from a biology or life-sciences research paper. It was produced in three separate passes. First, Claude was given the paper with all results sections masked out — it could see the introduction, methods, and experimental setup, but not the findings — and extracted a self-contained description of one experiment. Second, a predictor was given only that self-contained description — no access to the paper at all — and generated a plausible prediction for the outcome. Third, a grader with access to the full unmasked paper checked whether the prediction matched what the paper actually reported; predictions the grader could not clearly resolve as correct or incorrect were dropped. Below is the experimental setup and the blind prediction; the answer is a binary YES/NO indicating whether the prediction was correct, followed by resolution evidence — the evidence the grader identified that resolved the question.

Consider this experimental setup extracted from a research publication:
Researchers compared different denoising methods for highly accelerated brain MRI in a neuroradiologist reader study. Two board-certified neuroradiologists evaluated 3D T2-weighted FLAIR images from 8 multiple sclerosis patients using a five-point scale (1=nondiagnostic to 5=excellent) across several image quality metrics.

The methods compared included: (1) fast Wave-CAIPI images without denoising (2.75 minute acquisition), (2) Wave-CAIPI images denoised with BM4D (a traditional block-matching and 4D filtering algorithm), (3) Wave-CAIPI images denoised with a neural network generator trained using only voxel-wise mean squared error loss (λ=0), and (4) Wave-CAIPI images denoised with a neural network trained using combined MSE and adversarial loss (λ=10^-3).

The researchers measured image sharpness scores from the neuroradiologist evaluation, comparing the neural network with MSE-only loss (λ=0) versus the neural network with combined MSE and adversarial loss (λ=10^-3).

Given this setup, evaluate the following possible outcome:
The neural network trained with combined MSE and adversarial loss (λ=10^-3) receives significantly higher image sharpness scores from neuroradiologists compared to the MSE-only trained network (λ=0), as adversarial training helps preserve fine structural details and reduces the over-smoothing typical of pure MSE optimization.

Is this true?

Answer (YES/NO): YES